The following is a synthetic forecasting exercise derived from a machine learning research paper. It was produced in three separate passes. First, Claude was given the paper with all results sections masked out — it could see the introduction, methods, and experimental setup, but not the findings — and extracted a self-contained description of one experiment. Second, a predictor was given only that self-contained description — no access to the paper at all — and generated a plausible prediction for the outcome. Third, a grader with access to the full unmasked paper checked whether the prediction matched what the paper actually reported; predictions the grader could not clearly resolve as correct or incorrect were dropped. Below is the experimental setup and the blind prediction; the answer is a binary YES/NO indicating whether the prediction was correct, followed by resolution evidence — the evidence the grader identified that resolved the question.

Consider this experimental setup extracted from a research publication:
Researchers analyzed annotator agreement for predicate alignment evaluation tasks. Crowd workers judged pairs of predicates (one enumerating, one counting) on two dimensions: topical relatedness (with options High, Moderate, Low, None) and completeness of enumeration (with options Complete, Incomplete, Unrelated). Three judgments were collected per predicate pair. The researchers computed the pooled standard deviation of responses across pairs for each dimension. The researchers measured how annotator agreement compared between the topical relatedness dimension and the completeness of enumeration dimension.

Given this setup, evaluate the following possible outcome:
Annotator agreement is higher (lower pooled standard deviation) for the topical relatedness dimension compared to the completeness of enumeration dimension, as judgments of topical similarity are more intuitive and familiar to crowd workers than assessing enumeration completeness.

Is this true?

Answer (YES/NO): YES